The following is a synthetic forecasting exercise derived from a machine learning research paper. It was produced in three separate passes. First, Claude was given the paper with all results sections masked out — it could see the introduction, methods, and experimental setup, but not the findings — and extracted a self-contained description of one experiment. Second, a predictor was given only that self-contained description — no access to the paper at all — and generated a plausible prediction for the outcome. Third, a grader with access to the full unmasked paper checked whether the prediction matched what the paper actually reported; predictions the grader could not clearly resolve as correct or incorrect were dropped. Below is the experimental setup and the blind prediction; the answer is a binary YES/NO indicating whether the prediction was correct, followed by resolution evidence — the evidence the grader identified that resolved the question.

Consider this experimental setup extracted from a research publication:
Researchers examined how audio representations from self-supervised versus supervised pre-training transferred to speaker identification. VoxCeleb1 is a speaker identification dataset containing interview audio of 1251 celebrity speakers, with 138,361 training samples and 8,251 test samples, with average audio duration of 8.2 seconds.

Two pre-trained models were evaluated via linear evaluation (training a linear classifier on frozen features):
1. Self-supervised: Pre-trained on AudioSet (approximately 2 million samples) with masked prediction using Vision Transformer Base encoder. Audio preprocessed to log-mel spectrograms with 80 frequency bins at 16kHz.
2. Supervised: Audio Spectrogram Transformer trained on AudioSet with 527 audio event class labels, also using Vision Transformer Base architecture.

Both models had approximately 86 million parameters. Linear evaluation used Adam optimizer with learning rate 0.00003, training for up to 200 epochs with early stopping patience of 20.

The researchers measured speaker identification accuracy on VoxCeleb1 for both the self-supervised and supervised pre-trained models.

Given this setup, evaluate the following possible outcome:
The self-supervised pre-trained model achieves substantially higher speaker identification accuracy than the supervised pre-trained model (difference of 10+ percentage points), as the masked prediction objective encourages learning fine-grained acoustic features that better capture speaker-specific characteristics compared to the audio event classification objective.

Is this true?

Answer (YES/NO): YES